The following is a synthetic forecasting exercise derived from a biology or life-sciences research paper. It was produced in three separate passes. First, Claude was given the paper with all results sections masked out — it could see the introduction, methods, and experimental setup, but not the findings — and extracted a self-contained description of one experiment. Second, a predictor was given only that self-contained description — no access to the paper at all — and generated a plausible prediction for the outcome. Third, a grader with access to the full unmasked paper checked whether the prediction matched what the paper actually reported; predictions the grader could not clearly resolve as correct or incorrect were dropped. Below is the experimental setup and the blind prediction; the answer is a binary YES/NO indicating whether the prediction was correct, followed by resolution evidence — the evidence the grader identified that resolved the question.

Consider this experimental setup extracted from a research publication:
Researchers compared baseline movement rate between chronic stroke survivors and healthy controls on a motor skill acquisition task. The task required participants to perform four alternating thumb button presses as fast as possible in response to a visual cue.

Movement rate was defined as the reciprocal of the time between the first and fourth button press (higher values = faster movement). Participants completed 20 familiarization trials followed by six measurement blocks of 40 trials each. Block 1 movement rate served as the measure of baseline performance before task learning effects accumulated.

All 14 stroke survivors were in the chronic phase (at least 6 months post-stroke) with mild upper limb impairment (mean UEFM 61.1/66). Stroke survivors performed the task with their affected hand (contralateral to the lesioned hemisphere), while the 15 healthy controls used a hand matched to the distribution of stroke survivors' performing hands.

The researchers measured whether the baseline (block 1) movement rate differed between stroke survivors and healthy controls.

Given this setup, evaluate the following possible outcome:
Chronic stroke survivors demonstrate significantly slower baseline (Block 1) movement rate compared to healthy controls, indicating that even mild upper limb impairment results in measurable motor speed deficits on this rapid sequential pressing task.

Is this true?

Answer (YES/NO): YES